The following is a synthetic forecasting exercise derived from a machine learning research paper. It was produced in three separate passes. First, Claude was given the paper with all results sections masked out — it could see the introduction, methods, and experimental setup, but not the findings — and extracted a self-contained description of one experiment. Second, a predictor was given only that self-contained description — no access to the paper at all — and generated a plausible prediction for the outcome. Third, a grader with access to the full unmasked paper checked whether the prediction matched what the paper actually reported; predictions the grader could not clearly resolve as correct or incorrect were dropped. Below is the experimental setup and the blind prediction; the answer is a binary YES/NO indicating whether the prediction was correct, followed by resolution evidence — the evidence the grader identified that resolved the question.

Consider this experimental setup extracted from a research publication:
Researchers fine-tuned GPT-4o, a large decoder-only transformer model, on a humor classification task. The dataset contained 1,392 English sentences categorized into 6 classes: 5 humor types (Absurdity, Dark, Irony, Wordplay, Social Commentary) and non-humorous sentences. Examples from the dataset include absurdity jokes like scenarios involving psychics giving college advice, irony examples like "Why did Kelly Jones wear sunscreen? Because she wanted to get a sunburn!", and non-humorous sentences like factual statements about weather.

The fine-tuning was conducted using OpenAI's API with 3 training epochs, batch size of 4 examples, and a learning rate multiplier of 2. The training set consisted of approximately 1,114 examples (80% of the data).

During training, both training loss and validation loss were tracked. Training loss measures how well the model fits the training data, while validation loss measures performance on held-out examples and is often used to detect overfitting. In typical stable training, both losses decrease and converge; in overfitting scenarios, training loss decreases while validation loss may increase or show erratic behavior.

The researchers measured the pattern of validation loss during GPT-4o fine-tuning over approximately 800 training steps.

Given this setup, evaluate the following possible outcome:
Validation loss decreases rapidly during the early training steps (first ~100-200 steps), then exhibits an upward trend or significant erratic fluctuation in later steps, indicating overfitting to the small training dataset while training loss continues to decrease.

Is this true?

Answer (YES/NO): YES